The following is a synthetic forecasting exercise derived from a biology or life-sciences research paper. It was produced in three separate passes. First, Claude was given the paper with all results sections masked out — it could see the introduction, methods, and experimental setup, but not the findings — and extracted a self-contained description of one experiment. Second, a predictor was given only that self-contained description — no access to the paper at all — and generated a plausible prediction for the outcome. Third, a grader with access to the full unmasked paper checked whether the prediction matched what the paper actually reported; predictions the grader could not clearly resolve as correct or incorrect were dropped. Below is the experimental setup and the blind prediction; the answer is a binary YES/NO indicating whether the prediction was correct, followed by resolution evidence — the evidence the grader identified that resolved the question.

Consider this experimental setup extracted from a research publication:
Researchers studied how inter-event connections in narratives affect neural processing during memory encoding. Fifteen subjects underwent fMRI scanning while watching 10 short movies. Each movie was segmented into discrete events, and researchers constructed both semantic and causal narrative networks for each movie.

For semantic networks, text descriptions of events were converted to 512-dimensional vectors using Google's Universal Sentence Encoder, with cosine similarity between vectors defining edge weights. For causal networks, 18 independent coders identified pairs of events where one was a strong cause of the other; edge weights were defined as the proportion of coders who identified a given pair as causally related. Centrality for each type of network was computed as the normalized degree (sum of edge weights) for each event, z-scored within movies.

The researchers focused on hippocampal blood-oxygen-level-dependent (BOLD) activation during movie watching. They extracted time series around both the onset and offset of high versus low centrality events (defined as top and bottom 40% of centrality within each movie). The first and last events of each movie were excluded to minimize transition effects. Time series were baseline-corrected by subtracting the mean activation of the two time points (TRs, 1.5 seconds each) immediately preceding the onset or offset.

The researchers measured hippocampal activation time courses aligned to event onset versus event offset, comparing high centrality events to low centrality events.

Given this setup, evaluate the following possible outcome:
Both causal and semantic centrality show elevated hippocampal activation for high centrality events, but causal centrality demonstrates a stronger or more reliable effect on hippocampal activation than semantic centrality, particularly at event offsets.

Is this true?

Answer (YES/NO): NO